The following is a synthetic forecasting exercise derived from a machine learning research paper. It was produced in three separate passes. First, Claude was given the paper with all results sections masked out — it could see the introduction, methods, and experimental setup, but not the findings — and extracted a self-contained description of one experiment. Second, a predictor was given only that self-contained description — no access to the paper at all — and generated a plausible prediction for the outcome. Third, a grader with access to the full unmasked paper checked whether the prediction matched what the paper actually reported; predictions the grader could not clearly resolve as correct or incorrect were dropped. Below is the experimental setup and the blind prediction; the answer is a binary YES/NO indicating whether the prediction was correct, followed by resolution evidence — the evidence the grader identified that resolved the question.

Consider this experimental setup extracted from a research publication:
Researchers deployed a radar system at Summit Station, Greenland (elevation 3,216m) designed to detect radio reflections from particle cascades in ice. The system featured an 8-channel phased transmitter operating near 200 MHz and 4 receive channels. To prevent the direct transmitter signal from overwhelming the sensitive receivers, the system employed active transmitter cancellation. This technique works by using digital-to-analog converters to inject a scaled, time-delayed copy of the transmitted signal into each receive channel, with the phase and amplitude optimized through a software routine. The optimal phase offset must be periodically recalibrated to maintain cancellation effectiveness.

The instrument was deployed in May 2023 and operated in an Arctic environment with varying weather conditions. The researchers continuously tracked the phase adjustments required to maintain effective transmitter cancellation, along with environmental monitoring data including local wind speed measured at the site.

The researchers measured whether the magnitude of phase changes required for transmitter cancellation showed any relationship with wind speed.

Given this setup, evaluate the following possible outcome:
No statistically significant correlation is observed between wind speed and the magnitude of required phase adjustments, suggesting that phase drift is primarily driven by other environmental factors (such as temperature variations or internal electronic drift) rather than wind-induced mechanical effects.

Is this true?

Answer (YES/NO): NO